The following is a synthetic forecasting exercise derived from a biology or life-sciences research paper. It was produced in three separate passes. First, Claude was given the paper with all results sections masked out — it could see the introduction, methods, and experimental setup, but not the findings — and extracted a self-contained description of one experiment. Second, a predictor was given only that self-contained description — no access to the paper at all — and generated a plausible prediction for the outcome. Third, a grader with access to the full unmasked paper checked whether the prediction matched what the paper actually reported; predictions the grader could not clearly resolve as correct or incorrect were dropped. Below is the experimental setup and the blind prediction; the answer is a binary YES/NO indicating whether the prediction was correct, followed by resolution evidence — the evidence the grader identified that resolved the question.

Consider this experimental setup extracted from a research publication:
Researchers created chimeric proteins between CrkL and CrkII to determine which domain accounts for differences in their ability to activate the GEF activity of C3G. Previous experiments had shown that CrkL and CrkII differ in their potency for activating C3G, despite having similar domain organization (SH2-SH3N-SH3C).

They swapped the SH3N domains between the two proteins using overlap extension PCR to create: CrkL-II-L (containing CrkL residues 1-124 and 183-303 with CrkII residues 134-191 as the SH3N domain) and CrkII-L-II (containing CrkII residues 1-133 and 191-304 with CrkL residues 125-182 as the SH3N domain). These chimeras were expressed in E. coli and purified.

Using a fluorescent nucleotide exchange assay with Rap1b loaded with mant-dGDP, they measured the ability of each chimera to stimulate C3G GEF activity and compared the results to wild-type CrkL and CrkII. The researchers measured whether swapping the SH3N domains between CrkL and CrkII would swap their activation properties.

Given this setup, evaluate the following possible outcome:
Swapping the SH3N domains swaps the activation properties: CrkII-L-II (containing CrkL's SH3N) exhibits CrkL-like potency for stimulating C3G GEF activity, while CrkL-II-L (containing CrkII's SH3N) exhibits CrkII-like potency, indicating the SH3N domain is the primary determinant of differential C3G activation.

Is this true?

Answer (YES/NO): NO